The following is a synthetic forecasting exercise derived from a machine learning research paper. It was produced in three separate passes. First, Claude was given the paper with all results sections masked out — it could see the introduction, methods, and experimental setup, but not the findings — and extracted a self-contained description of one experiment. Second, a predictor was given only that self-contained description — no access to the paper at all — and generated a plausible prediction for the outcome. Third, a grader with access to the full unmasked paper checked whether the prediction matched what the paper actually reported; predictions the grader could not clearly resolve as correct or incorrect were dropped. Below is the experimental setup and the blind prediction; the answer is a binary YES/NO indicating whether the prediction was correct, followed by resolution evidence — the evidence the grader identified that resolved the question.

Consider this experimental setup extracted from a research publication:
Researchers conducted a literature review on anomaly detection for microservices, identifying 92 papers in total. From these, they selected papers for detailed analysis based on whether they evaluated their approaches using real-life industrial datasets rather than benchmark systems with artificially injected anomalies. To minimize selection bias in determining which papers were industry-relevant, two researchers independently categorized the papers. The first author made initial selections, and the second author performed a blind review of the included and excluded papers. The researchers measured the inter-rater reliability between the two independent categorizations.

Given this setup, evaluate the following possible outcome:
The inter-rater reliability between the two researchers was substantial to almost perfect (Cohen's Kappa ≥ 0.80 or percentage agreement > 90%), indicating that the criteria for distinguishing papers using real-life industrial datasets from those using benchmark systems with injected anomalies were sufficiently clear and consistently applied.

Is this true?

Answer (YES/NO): YES